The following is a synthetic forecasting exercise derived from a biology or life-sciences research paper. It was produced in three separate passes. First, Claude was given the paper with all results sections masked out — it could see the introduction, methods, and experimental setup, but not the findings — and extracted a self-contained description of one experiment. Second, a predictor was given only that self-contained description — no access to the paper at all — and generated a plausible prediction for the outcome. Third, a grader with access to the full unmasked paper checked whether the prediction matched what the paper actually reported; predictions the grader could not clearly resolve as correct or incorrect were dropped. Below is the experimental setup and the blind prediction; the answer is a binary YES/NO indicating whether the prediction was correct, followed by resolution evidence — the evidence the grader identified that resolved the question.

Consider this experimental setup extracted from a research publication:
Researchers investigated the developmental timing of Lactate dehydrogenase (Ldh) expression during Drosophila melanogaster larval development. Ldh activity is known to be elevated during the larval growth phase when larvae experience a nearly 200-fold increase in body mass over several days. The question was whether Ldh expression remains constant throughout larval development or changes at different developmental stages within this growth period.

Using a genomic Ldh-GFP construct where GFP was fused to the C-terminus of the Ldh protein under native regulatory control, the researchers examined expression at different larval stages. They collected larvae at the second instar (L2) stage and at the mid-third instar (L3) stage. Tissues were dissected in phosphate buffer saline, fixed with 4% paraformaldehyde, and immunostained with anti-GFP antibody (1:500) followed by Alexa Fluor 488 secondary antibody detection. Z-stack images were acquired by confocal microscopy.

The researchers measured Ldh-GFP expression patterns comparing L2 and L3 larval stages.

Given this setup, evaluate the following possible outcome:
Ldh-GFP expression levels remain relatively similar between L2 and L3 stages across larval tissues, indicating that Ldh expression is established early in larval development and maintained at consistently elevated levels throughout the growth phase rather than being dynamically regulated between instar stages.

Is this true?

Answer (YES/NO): NO